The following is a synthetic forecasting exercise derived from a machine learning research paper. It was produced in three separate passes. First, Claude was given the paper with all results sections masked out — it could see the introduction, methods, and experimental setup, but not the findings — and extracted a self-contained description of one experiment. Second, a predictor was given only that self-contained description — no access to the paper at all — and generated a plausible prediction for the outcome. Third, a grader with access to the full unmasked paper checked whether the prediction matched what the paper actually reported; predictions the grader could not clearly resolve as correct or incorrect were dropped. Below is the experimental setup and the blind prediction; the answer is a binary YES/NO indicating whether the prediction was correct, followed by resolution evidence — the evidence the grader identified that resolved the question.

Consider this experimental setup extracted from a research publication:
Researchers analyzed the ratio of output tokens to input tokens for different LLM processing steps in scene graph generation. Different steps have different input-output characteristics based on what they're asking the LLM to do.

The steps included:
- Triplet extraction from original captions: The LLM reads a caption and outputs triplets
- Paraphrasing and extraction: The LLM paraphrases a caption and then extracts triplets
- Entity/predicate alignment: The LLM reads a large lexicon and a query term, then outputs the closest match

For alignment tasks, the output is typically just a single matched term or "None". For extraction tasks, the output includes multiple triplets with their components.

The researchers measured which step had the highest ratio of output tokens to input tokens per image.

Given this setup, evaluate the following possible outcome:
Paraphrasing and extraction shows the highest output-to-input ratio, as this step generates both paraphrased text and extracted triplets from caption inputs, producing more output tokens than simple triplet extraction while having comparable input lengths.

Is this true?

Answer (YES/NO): YES